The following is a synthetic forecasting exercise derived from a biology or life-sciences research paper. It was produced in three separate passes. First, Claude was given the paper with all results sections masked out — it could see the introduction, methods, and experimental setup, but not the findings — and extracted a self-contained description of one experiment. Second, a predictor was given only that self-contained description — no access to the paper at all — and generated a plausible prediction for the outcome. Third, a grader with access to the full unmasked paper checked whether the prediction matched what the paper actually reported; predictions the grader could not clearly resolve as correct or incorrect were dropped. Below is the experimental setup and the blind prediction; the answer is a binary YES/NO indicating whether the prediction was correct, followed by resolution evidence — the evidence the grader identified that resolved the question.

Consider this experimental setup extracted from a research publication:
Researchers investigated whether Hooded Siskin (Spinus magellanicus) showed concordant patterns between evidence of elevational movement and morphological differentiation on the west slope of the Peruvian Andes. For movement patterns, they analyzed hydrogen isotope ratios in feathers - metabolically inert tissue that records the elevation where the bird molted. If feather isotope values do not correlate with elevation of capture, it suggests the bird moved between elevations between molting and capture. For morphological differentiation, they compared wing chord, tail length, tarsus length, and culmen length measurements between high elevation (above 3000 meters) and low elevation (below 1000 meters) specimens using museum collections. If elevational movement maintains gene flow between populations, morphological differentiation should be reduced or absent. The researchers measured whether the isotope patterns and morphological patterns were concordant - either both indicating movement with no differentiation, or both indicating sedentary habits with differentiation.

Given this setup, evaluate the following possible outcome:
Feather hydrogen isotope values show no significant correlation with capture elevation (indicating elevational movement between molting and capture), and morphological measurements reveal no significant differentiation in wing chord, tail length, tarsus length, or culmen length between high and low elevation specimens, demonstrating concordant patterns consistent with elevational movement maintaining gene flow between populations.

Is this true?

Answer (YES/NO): NO